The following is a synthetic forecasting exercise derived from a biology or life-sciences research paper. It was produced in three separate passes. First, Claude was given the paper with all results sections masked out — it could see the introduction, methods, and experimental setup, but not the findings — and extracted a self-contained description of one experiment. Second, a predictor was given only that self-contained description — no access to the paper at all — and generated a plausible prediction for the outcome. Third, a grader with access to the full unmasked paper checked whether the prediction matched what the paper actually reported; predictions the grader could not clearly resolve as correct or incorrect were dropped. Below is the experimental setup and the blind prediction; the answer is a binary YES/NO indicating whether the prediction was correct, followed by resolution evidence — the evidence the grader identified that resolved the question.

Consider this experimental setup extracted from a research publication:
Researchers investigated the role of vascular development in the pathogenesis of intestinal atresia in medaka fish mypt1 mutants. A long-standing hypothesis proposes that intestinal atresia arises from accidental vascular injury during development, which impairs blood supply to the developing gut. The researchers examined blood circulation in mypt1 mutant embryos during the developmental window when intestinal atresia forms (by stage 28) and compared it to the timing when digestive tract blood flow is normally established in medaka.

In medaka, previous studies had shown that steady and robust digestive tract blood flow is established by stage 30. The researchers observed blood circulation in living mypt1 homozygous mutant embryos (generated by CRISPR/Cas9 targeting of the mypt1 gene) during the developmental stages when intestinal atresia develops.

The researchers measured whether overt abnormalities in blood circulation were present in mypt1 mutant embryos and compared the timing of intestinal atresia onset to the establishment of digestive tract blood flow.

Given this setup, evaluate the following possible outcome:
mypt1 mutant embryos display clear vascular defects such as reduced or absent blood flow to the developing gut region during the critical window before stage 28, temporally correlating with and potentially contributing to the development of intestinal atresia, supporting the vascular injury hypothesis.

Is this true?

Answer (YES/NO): NO